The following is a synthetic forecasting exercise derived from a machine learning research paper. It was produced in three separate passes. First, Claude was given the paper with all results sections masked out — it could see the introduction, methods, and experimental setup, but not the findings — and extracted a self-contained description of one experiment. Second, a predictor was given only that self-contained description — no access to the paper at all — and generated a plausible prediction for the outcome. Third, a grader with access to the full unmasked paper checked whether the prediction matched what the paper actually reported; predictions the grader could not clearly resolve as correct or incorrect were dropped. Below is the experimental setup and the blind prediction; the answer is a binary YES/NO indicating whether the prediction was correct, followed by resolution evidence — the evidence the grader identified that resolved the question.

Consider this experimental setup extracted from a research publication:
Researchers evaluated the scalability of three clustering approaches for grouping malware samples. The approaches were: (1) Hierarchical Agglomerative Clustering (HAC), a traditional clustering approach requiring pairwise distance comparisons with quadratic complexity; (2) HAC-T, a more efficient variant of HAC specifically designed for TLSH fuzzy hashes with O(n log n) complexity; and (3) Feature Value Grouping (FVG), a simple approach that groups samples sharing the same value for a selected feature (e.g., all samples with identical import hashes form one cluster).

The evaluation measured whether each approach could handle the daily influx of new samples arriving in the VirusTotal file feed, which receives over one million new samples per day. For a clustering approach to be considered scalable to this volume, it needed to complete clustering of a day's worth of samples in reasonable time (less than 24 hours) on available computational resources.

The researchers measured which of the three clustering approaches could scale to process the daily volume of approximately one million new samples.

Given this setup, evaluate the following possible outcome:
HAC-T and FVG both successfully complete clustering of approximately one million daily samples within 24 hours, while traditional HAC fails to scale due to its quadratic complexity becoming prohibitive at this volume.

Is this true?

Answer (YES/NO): NO